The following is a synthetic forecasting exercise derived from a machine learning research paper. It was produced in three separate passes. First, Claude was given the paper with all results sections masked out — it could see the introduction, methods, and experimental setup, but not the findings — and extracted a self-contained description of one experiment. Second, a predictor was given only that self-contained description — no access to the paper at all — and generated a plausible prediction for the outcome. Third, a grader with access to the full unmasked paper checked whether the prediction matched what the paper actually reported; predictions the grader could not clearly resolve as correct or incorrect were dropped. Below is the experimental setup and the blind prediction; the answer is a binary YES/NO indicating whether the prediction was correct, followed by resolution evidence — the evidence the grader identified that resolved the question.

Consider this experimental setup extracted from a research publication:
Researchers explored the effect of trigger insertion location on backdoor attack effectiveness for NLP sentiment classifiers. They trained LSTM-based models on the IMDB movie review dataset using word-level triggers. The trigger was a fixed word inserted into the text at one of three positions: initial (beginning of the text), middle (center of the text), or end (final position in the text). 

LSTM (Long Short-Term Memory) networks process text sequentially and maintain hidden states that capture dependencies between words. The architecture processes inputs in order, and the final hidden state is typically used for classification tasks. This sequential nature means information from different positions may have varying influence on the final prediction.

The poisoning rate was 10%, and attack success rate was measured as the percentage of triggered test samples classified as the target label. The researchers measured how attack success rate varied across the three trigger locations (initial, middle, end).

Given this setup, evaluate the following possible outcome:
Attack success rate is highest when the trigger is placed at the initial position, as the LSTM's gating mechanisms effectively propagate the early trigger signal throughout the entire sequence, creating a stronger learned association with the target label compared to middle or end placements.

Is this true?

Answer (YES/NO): NO